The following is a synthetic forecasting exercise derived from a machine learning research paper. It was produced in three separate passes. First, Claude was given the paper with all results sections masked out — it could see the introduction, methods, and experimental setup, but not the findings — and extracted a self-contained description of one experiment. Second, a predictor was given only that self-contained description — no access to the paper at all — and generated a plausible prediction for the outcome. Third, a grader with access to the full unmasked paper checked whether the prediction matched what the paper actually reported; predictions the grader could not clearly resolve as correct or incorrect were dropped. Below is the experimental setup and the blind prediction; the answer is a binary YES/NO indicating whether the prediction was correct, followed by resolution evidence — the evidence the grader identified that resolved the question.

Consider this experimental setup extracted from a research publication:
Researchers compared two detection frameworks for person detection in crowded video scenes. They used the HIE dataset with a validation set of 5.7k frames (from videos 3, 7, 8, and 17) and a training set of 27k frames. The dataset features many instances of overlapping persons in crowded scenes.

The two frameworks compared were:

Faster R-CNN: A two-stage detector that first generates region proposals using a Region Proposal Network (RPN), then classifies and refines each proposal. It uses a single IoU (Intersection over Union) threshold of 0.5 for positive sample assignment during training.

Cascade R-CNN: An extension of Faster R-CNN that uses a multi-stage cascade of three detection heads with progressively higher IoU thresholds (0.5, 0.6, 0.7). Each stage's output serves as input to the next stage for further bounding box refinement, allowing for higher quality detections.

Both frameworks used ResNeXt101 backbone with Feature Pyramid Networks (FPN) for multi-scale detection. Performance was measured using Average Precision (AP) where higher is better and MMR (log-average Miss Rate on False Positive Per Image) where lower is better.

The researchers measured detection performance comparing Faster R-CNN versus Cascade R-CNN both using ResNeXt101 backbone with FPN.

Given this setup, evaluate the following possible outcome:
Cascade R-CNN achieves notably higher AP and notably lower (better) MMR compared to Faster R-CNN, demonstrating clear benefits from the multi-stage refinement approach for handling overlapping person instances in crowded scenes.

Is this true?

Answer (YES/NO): YES